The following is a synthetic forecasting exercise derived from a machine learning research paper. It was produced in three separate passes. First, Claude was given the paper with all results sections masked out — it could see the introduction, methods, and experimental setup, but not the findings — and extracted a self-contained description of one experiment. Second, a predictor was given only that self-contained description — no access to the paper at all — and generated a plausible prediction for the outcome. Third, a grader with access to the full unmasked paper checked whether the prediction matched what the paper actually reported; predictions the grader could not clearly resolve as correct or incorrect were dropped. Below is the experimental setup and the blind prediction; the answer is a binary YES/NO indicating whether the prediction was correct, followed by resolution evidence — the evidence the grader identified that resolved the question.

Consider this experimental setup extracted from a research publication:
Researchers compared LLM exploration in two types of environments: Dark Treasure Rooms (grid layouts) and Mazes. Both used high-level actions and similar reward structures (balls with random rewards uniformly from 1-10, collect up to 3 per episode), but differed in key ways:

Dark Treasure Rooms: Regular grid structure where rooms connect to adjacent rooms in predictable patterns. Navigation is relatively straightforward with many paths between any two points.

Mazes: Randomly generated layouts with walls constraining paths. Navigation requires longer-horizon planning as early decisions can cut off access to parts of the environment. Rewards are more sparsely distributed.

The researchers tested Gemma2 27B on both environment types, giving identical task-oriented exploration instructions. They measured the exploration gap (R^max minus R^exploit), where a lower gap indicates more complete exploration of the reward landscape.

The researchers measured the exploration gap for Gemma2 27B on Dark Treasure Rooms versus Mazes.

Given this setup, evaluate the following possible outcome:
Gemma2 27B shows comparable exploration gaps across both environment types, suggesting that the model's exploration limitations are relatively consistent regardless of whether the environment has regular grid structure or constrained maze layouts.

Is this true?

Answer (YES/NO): NO